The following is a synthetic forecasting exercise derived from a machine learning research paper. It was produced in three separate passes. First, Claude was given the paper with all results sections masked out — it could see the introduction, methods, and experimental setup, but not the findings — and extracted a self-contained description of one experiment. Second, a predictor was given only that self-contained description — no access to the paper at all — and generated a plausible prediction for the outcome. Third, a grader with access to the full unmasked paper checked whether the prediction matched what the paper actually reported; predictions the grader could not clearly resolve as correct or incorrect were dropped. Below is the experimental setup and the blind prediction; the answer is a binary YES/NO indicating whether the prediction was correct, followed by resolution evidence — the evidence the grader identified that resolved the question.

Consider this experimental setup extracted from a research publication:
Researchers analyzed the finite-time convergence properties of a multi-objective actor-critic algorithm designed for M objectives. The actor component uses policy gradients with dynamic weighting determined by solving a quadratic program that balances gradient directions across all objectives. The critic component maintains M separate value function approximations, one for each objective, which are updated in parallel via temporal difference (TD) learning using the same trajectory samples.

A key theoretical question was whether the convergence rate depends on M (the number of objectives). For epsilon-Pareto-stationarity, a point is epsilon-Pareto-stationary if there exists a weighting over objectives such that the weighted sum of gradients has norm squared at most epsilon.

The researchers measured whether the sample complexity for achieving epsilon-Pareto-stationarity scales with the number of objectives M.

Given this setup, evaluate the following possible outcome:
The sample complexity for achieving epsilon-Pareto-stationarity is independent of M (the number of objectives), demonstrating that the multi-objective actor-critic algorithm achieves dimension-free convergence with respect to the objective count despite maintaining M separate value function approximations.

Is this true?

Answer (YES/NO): YES